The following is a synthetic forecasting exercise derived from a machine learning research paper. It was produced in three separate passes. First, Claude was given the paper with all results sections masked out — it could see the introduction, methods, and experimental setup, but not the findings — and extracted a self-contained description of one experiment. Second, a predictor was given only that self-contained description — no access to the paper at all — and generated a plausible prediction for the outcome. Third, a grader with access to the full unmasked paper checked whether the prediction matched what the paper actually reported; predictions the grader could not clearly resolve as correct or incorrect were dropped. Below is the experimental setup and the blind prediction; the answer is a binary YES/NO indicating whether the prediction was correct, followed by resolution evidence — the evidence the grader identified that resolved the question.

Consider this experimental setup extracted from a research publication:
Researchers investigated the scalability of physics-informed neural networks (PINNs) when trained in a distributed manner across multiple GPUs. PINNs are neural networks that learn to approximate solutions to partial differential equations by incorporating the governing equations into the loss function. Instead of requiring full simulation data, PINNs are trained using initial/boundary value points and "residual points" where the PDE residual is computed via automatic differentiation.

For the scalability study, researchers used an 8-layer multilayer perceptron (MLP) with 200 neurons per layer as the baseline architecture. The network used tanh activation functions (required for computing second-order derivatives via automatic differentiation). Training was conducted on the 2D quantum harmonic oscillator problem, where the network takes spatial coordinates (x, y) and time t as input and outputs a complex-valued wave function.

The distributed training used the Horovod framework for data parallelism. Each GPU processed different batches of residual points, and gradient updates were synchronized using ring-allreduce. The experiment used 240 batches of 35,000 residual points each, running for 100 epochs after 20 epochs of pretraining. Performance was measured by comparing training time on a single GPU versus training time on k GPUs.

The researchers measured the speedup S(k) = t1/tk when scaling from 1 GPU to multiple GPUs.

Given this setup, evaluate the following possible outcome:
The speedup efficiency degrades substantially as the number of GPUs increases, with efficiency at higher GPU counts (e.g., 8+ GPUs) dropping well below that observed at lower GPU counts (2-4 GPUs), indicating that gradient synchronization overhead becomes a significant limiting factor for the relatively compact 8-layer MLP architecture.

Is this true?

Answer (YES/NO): NO